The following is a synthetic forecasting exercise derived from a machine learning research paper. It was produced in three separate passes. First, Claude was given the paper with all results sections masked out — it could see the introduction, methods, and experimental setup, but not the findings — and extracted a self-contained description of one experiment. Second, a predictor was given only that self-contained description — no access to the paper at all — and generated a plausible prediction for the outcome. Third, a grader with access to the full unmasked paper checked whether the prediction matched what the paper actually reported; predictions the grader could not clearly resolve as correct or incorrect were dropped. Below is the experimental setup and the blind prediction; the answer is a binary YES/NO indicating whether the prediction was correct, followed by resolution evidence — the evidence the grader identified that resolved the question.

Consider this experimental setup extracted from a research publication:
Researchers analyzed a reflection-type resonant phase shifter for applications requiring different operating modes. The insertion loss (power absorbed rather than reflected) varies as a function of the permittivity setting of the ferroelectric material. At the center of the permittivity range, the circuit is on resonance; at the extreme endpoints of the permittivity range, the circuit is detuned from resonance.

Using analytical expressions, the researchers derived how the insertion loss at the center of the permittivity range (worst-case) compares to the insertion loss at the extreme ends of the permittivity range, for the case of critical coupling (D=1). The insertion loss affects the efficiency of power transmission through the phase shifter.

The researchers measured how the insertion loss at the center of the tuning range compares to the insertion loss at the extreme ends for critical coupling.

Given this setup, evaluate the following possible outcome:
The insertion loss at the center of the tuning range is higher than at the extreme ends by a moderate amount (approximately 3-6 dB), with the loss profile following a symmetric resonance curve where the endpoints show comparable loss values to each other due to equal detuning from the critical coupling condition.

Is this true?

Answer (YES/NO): YES